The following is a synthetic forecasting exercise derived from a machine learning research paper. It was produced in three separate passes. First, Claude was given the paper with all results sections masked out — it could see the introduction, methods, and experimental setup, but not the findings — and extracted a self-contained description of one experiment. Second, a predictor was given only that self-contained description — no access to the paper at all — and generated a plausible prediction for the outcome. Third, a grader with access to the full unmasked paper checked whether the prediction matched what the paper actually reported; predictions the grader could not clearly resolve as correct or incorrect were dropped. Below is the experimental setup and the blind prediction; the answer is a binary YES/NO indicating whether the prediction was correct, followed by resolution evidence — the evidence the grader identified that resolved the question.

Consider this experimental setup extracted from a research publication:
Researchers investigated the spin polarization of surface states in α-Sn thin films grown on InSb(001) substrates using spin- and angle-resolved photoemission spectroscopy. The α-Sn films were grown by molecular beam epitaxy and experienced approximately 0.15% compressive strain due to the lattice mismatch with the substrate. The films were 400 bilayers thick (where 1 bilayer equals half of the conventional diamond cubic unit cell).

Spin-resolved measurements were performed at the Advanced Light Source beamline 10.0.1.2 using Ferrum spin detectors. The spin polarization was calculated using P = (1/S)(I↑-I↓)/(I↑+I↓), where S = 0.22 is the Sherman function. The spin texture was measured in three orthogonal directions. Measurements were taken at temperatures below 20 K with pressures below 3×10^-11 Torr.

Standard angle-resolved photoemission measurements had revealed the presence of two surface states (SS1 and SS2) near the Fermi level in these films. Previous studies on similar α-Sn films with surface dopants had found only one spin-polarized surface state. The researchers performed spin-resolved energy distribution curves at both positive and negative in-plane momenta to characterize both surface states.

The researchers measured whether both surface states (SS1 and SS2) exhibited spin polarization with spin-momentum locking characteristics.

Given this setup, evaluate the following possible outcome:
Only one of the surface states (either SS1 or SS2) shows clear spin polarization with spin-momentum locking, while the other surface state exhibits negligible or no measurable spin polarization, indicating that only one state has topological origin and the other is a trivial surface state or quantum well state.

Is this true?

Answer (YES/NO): NO